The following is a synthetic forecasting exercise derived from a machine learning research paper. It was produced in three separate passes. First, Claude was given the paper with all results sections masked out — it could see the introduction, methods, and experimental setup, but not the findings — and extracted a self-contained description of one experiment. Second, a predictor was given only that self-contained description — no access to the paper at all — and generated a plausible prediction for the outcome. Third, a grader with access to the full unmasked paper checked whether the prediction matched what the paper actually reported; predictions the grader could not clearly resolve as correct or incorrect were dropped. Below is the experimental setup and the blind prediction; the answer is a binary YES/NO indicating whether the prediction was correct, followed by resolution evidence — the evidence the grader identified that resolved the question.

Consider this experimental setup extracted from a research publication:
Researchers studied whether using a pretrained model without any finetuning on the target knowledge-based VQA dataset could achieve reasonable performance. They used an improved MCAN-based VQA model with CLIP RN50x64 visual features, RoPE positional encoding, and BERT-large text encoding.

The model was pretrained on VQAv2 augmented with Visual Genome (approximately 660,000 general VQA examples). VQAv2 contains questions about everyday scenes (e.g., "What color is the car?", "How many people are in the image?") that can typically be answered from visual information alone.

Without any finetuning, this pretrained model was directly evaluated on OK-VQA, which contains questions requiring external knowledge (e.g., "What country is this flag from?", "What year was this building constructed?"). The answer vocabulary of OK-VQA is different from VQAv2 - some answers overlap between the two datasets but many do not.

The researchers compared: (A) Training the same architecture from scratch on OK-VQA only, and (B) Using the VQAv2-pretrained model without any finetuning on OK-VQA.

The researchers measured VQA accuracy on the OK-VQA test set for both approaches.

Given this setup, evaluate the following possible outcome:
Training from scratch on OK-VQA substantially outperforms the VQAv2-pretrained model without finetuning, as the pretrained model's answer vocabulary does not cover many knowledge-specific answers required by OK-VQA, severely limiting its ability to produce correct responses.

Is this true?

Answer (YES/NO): NO